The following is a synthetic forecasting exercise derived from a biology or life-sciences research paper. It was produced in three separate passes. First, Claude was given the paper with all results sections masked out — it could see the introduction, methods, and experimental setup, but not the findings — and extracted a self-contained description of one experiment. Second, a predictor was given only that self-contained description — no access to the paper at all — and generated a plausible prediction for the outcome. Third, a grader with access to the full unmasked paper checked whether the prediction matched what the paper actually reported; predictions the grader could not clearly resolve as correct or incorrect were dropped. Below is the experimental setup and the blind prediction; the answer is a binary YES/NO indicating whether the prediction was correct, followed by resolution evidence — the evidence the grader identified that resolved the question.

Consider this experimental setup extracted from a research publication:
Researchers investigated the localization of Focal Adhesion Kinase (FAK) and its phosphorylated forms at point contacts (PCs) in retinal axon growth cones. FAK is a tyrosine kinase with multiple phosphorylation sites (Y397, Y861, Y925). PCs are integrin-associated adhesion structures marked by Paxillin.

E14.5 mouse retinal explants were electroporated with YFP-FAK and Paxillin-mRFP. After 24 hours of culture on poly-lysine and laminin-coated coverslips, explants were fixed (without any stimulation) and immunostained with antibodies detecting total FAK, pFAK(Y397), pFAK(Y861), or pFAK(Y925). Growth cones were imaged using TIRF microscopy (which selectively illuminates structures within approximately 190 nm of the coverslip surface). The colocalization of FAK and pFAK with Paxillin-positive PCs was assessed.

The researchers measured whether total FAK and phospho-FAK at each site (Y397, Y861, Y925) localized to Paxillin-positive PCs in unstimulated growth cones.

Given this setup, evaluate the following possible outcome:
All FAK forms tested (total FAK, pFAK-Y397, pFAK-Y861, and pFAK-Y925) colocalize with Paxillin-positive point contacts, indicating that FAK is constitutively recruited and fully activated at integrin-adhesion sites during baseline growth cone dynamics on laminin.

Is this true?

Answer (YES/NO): YES